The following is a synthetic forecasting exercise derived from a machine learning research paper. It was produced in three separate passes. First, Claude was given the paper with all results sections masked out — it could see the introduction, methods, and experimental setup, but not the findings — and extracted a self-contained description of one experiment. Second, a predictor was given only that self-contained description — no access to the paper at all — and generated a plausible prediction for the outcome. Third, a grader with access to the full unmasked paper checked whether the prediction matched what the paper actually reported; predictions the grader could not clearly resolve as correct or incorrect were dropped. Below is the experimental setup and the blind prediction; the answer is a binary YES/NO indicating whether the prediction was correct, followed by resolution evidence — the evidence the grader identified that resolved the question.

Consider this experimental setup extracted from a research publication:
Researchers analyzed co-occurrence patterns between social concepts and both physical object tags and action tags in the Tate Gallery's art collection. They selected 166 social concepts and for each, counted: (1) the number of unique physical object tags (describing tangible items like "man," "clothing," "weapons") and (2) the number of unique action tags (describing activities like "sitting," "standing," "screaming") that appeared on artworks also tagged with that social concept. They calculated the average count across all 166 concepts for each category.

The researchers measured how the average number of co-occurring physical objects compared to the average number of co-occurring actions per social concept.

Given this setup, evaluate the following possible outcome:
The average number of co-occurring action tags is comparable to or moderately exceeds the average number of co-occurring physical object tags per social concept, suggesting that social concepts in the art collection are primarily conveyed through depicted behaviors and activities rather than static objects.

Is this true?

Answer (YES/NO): NO